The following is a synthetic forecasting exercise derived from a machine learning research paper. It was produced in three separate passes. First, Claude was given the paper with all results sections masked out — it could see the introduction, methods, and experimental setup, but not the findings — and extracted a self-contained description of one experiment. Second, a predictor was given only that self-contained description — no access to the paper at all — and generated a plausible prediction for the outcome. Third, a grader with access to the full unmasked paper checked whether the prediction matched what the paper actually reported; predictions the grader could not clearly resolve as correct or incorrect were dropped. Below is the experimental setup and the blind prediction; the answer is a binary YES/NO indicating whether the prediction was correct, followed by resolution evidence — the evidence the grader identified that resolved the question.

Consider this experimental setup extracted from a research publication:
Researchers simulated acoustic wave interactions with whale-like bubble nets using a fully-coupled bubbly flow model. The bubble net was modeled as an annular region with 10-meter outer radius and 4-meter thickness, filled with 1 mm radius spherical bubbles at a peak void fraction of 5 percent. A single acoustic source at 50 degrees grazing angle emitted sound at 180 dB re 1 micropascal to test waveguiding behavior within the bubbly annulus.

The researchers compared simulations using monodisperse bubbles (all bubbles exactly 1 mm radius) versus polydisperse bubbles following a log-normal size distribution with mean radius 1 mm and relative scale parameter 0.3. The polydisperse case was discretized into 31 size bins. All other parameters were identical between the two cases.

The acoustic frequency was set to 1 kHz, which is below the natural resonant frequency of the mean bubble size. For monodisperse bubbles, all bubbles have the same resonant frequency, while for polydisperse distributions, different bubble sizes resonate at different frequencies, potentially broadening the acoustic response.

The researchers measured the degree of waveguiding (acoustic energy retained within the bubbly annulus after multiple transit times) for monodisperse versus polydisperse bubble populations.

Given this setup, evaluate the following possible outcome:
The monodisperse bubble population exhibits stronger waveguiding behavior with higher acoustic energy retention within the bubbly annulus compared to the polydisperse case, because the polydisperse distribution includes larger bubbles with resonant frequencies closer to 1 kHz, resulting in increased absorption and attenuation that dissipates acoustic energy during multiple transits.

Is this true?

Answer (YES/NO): NO